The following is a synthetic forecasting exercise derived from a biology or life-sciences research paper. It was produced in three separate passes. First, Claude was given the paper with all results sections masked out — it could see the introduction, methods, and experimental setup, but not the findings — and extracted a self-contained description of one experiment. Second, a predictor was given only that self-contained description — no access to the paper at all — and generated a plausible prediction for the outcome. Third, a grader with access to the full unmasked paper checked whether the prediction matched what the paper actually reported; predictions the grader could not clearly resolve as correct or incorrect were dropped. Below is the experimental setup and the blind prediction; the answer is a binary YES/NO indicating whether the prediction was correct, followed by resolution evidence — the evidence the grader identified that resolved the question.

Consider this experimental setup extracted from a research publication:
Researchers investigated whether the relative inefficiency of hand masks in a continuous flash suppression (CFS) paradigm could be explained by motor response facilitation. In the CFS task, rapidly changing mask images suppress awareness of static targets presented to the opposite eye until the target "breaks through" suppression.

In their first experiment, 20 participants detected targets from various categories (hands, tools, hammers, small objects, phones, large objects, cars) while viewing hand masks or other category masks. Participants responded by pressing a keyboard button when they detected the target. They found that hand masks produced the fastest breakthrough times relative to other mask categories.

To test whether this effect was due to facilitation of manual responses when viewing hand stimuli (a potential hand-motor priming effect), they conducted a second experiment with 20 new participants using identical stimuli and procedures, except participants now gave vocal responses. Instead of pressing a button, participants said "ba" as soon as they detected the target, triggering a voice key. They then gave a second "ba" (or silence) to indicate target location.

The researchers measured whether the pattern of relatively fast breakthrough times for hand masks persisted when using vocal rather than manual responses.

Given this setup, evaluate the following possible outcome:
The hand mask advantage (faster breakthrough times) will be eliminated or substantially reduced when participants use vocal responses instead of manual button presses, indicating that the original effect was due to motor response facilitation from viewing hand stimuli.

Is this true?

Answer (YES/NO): NO